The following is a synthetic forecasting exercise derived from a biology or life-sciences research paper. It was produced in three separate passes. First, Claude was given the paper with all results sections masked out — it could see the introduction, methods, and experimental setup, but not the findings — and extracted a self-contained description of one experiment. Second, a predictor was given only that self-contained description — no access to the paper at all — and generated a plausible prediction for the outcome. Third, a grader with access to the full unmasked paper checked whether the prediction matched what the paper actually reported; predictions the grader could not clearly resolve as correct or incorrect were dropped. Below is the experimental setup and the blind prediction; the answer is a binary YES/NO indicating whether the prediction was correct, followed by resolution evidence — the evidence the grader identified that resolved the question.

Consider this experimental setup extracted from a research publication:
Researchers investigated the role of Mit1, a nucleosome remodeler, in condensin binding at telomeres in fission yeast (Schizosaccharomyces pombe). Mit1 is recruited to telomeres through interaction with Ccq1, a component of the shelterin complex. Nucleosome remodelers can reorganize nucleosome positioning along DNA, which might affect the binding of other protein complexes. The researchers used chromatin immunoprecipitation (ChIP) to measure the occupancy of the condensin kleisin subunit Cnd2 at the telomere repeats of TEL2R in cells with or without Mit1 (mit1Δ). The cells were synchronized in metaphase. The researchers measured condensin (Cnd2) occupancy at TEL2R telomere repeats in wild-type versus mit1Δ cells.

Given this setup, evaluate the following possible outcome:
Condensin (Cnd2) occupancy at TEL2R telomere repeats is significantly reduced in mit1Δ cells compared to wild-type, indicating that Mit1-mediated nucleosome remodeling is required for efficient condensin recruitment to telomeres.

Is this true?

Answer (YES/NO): NO